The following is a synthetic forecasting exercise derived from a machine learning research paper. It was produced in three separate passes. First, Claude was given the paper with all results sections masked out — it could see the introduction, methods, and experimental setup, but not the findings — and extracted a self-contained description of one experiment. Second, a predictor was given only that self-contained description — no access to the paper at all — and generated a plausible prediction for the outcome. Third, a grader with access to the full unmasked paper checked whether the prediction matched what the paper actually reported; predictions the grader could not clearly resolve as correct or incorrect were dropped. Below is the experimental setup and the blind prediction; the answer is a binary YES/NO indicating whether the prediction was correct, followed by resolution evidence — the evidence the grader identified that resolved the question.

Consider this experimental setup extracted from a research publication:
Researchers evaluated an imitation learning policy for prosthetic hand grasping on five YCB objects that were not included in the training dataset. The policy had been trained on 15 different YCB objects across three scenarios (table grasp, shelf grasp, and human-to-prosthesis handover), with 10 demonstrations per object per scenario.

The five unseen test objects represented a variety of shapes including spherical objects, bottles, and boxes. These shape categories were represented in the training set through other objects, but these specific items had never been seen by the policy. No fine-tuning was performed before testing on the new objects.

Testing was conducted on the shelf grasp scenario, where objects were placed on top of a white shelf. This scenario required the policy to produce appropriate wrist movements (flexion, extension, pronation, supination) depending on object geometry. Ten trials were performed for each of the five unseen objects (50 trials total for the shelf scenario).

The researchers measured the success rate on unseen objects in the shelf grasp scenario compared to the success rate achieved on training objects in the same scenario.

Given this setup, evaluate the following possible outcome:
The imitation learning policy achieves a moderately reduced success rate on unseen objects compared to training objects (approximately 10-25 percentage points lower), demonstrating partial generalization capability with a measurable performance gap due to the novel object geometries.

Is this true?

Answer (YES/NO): NO